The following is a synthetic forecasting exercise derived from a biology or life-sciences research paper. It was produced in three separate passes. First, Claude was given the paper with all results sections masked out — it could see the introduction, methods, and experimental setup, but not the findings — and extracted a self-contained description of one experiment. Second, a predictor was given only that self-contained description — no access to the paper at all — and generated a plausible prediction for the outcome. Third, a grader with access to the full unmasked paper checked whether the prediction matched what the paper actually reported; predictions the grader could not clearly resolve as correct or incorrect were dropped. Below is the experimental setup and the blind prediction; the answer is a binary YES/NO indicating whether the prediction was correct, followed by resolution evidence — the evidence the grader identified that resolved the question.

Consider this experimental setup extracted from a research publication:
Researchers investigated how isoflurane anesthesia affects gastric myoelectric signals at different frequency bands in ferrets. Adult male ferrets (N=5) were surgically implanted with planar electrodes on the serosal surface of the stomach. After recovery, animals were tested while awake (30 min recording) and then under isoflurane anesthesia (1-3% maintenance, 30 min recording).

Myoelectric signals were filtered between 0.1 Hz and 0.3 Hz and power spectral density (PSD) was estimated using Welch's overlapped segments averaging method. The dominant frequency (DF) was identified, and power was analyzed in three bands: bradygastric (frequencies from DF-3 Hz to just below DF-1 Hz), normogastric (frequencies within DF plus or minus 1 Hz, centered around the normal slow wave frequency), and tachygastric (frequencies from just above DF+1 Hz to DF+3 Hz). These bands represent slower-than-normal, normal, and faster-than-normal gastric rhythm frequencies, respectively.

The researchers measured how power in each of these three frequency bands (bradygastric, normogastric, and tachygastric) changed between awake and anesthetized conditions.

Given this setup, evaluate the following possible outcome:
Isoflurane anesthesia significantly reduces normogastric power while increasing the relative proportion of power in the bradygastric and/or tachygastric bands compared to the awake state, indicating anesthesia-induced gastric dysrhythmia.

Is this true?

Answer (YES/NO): NO